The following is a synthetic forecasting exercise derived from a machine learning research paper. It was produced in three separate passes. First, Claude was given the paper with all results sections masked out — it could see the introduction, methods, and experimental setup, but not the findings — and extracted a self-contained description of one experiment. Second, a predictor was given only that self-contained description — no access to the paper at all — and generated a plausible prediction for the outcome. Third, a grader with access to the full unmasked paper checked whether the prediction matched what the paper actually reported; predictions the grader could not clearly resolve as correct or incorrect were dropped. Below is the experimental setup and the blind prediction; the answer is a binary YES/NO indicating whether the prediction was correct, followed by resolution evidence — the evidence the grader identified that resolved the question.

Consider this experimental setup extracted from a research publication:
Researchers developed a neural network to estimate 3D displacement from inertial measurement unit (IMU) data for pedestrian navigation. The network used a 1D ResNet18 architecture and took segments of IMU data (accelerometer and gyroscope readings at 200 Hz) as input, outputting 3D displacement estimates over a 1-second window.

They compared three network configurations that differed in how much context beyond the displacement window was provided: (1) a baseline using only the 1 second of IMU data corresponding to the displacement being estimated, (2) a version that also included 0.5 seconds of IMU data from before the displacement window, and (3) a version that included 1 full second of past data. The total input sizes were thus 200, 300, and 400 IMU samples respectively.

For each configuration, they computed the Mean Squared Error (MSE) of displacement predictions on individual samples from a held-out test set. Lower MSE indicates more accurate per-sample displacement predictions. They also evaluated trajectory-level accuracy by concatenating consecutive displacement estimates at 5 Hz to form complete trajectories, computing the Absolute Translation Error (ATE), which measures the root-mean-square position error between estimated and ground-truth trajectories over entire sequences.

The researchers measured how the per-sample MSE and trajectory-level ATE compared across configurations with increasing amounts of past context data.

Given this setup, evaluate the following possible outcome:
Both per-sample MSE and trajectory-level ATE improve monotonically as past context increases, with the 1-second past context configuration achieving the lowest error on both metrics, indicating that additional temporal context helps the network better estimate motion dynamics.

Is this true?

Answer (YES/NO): NO